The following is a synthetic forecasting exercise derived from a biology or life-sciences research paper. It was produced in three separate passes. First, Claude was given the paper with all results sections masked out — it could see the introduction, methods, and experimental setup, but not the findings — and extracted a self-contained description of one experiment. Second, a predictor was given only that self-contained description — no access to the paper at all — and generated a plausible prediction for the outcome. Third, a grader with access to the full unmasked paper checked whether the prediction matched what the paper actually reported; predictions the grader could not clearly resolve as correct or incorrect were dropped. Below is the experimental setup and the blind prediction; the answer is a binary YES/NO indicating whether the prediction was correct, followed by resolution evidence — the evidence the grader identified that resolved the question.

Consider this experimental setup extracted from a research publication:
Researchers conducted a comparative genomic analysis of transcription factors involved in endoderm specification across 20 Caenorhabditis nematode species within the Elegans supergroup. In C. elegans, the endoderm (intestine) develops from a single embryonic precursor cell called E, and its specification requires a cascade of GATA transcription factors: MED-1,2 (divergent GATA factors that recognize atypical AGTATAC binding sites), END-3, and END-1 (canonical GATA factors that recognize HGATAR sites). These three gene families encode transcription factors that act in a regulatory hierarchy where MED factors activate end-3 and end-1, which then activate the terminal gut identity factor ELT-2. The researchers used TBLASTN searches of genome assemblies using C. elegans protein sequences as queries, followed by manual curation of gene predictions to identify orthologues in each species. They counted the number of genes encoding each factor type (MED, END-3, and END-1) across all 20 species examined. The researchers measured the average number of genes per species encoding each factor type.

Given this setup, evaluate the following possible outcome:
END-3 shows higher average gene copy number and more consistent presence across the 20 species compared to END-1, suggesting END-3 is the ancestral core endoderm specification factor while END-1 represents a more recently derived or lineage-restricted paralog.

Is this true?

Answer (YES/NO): NO